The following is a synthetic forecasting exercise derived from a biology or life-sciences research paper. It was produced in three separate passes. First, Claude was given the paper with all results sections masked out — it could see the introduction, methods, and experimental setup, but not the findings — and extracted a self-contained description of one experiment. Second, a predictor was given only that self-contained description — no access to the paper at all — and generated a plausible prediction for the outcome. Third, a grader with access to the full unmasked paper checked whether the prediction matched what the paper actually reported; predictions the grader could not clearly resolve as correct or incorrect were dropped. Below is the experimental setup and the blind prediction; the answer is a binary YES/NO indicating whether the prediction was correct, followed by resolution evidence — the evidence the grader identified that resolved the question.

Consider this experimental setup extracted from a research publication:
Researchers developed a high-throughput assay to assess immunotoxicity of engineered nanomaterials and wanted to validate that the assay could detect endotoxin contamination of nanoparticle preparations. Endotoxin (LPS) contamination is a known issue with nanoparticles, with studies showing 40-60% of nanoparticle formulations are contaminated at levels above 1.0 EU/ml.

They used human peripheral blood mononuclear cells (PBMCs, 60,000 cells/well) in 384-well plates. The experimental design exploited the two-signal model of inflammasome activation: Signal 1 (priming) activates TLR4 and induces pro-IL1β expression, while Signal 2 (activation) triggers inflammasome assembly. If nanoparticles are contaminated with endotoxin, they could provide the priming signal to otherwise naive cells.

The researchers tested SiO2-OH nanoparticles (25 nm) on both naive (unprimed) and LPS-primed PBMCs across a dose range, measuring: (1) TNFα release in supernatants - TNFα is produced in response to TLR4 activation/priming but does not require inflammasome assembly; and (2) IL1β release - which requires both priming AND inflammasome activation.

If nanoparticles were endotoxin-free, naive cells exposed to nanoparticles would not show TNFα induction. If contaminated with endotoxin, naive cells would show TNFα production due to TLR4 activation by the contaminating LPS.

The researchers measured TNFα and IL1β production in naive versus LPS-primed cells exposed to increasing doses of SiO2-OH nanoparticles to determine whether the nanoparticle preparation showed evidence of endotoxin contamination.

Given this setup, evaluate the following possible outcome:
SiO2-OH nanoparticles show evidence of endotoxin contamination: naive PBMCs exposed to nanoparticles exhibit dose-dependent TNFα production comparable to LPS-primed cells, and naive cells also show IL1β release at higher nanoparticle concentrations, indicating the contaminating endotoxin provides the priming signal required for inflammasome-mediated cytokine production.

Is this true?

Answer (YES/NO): NO